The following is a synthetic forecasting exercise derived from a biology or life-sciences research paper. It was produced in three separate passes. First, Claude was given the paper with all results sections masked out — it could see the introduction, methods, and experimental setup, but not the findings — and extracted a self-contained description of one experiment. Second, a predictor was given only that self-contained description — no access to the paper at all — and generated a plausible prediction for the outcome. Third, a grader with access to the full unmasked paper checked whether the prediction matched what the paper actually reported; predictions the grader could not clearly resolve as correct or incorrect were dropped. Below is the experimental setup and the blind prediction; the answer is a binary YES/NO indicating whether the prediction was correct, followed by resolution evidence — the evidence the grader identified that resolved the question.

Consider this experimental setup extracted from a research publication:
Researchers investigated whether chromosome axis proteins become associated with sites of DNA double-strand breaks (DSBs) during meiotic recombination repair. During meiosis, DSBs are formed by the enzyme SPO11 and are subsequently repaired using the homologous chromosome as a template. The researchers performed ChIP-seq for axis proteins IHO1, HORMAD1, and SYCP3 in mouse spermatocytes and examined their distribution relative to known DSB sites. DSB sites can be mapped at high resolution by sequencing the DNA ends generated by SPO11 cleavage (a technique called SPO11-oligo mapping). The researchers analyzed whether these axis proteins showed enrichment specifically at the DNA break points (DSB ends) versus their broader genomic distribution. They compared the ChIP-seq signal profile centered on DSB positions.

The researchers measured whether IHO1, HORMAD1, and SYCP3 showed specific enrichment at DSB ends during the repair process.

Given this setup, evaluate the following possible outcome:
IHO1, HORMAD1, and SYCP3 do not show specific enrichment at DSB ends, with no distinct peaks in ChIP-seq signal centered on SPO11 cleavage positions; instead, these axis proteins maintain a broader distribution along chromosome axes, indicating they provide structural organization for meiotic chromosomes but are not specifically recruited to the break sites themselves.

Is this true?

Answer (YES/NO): NO